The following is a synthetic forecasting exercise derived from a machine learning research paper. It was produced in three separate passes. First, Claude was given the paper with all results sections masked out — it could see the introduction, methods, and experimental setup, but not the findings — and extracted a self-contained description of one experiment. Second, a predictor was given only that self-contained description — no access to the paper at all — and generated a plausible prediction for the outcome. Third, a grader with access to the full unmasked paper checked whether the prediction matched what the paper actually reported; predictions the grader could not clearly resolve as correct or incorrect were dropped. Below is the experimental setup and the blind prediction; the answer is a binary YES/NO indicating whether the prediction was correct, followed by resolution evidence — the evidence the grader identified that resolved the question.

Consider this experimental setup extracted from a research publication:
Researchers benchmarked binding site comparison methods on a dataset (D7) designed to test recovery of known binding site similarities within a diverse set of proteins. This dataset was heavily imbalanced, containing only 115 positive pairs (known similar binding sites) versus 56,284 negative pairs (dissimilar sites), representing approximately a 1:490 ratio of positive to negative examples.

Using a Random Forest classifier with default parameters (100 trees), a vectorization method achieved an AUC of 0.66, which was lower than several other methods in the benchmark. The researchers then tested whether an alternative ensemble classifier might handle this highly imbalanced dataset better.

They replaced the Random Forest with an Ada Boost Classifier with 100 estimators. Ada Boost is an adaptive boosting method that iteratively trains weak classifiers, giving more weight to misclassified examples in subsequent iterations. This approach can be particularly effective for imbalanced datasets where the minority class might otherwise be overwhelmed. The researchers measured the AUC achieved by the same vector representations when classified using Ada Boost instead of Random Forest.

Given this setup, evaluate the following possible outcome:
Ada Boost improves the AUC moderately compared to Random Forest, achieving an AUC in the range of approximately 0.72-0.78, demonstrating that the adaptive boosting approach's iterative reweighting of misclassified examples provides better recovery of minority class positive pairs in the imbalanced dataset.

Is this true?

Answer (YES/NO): NO